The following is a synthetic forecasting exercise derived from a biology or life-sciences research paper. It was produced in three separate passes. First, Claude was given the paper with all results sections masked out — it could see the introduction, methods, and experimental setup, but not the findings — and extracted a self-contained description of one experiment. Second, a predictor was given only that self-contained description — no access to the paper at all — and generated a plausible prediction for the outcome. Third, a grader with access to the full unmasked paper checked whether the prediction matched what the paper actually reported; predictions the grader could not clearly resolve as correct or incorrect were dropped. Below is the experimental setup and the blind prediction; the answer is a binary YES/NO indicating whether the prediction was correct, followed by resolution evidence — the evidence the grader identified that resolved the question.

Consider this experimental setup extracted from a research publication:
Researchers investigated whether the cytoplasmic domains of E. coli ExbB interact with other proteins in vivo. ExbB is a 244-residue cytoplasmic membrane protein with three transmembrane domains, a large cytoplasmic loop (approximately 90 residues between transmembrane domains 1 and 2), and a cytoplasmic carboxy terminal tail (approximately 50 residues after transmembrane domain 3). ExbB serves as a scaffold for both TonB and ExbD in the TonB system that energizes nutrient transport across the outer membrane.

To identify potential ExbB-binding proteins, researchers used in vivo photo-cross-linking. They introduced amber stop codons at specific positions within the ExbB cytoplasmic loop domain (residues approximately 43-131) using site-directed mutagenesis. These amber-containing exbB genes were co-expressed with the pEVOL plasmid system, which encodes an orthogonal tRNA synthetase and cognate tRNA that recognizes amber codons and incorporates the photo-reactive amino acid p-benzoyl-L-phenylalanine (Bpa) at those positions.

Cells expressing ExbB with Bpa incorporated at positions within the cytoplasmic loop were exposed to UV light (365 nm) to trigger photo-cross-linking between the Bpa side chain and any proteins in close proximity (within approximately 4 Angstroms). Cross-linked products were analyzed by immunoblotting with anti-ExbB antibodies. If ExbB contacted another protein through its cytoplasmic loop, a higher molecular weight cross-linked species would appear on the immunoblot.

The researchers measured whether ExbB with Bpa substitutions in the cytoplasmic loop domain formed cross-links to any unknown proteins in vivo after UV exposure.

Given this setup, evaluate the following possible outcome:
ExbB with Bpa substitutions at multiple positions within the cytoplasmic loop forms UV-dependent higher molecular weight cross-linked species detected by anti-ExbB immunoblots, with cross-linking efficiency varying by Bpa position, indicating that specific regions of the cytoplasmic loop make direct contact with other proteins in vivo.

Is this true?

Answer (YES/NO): YES